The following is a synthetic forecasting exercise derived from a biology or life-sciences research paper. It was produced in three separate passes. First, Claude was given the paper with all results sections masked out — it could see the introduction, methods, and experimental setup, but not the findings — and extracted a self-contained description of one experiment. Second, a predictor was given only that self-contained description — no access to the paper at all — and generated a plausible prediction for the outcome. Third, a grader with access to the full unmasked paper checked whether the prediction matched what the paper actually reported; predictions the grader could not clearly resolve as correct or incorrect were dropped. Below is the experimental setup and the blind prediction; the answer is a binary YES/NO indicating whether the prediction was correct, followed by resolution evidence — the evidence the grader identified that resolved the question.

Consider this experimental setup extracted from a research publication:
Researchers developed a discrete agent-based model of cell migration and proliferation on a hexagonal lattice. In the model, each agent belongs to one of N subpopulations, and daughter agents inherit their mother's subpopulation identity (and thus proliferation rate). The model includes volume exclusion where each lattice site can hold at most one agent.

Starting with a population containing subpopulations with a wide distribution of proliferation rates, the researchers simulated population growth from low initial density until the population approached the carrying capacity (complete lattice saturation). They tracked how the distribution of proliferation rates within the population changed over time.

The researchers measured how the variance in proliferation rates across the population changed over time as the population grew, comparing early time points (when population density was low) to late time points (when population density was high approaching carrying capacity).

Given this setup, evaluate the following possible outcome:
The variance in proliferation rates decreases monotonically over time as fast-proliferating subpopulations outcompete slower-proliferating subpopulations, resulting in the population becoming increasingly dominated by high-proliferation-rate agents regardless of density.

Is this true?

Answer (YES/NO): NO